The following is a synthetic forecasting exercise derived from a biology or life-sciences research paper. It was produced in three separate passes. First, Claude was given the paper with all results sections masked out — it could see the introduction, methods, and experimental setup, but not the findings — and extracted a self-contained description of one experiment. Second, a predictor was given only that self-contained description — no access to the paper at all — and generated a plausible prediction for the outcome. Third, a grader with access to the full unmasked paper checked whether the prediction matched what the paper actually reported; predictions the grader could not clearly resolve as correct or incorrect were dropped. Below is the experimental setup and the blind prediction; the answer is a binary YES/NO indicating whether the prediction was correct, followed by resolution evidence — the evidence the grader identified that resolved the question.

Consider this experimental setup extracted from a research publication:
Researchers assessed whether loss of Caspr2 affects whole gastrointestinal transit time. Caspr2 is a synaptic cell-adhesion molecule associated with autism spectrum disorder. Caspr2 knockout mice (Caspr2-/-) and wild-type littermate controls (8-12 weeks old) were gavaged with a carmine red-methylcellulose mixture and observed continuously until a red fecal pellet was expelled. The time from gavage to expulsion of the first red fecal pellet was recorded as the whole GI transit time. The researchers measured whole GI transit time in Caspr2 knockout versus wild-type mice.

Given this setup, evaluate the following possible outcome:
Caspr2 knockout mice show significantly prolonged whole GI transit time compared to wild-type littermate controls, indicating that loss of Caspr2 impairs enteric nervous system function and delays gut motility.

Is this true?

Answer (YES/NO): NO